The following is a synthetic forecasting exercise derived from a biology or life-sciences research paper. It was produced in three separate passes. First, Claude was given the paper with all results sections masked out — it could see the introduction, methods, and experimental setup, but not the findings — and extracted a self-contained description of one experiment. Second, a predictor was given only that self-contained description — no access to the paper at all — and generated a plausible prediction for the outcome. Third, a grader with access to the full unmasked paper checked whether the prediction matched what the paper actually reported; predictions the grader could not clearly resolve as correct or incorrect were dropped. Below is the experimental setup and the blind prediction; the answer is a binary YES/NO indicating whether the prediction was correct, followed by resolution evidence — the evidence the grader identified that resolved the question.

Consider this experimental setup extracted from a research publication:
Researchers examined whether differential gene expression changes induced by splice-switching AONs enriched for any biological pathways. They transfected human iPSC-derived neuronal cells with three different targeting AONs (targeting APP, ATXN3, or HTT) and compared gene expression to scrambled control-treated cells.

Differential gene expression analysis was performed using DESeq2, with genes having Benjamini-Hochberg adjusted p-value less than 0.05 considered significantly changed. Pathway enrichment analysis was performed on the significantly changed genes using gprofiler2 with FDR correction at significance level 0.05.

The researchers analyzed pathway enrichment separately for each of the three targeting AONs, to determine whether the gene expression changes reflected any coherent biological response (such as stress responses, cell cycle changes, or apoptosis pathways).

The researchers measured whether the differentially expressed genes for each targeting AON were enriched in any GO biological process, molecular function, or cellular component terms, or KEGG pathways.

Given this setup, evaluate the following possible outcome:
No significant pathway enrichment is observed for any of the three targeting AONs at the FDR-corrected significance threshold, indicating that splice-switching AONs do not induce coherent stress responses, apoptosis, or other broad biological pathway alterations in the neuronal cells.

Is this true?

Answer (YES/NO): NO